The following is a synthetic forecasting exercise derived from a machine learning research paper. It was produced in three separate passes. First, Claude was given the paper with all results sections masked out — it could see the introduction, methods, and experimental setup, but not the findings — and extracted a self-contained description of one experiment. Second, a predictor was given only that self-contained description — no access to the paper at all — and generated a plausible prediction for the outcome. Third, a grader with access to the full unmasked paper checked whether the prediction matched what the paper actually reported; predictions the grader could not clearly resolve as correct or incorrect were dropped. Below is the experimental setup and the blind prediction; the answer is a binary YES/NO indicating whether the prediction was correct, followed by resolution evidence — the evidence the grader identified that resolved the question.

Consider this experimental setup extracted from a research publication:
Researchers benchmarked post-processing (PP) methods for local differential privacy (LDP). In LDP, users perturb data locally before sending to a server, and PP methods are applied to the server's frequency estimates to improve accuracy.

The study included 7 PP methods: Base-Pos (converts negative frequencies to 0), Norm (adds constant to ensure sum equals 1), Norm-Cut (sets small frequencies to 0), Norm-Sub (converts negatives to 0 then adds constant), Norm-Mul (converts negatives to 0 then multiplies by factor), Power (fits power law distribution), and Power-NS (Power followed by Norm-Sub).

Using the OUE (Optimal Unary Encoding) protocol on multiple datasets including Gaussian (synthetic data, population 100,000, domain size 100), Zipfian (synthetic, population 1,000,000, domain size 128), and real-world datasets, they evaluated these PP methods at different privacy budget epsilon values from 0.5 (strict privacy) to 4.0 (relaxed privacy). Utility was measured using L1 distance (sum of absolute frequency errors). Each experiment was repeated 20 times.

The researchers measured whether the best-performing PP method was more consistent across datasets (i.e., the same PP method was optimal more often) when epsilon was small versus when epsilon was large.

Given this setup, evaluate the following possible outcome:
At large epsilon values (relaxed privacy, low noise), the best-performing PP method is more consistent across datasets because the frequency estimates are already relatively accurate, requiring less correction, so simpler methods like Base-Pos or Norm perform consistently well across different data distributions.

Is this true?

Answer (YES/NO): NO